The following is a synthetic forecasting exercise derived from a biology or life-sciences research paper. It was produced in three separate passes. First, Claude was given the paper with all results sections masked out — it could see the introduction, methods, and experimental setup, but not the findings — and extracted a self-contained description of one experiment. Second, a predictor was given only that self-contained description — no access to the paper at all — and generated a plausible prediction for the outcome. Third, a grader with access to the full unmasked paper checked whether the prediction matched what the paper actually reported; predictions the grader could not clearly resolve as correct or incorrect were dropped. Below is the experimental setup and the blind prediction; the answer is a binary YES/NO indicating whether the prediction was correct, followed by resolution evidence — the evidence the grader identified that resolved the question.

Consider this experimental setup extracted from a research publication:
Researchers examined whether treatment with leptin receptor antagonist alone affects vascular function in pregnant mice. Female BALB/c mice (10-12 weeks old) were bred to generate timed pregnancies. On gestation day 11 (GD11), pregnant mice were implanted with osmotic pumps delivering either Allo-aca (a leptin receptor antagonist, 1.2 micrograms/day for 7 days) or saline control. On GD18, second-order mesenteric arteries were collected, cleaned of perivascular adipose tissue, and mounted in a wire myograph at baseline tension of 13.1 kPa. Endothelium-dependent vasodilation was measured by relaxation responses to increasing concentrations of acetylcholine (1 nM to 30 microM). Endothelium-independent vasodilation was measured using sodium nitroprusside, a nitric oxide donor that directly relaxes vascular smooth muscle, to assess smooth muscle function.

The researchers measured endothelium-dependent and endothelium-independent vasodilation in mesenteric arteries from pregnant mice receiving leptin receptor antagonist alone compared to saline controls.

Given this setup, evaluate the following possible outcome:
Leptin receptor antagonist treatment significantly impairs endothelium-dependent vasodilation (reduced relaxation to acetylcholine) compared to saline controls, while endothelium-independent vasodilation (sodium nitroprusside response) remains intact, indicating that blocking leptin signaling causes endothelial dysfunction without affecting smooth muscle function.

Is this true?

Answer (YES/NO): NO